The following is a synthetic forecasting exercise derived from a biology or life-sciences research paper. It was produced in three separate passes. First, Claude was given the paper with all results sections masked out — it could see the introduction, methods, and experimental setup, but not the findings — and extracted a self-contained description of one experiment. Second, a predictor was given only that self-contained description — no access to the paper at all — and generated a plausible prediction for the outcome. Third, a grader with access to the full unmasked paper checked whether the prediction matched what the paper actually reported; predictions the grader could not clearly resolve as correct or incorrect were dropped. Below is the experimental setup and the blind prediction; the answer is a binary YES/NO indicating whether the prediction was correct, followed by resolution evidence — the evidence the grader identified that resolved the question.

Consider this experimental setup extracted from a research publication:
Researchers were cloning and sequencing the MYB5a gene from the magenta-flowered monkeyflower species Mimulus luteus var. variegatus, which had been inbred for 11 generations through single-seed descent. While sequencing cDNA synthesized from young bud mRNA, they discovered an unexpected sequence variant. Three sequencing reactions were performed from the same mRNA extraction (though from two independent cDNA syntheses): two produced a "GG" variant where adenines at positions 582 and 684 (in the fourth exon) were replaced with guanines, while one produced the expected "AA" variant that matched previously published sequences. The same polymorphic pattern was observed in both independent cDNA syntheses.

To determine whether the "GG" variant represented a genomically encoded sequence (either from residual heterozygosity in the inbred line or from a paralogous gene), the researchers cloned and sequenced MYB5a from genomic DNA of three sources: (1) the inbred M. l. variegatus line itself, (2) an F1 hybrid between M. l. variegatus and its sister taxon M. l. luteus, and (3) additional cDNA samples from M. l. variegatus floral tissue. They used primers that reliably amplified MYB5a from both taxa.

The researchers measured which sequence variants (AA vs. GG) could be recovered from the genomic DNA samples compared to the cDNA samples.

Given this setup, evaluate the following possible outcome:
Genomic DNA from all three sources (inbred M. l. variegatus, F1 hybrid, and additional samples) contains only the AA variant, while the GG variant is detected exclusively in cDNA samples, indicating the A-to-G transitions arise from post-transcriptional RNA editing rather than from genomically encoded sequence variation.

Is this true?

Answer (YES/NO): YES